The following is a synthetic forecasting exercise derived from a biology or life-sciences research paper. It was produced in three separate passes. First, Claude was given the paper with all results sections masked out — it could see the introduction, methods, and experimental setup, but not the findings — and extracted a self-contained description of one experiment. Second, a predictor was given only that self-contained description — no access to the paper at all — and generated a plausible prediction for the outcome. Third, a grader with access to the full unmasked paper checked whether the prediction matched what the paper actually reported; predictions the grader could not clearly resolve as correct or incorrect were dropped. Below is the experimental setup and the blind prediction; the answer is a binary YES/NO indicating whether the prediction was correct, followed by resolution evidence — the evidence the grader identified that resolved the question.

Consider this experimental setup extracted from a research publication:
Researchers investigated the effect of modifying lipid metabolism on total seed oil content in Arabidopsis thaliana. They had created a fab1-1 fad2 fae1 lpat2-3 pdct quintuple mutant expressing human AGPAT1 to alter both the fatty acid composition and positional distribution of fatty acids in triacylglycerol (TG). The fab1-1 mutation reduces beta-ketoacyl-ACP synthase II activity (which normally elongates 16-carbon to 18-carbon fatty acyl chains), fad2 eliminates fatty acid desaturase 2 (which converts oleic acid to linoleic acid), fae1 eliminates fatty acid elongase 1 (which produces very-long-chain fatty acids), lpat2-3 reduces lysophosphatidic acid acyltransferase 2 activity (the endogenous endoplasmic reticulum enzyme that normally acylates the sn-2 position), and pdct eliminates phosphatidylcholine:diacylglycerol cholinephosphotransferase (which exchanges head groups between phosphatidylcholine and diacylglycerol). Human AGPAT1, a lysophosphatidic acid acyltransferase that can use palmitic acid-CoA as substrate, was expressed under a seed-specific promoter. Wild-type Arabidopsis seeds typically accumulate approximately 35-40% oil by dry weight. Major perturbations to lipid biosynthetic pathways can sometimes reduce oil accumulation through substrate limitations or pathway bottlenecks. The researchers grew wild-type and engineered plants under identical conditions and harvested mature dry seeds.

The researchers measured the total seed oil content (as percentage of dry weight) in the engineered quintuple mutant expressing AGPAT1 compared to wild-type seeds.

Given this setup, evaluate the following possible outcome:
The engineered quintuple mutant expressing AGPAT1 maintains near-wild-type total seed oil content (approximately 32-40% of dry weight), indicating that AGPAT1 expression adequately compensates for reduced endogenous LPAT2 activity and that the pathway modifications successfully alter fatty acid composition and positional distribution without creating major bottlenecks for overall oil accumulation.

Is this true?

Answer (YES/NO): NO